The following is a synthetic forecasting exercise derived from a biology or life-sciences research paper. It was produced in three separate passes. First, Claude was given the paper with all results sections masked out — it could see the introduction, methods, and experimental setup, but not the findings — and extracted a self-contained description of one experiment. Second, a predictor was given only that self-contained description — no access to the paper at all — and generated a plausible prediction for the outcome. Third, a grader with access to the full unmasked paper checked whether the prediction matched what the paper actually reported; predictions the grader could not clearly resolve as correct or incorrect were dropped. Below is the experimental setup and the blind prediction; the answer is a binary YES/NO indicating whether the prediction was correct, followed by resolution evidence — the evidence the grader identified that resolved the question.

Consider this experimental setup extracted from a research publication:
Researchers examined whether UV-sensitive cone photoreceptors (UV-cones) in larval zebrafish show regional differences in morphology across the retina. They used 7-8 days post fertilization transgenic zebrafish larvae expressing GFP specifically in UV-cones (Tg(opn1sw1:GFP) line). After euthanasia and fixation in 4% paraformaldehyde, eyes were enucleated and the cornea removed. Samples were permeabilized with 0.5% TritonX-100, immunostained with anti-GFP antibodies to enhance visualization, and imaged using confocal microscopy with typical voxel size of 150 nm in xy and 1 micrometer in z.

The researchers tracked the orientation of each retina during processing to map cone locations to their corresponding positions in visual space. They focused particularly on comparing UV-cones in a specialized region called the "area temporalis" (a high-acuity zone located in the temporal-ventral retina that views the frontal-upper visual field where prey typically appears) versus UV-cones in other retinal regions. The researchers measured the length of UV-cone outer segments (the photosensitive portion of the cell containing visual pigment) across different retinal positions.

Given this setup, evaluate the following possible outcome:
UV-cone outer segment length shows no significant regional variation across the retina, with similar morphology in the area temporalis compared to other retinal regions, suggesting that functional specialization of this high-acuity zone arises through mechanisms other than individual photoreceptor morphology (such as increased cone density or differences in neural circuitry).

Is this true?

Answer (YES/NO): NO